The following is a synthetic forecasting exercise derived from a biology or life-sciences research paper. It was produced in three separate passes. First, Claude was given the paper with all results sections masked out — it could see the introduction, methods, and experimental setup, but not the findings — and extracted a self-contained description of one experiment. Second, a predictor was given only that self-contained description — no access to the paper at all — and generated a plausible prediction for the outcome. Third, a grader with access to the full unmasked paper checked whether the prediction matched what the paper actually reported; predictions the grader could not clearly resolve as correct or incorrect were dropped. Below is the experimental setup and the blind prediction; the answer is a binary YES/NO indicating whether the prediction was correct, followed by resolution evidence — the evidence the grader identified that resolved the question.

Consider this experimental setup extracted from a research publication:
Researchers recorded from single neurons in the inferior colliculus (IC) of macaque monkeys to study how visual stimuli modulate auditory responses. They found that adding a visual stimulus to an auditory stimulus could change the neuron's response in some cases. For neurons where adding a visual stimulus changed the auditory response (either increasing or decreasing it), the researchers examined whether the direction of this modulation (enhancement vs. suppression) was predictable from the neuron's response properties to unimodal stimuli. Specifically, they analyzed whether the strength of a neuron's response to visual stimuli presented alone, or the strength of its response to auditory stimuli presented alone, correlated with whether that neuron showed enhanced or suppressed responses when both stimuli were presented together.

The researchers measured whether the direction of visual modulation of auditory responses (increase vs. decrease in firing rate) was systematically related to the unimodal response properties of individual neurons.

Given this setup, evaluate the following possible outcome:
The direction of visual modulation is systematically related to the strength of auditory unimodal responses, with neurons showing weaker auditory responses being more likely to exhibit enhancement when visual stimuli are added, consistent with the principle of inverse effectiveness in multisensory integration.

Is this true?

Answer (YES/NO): NO